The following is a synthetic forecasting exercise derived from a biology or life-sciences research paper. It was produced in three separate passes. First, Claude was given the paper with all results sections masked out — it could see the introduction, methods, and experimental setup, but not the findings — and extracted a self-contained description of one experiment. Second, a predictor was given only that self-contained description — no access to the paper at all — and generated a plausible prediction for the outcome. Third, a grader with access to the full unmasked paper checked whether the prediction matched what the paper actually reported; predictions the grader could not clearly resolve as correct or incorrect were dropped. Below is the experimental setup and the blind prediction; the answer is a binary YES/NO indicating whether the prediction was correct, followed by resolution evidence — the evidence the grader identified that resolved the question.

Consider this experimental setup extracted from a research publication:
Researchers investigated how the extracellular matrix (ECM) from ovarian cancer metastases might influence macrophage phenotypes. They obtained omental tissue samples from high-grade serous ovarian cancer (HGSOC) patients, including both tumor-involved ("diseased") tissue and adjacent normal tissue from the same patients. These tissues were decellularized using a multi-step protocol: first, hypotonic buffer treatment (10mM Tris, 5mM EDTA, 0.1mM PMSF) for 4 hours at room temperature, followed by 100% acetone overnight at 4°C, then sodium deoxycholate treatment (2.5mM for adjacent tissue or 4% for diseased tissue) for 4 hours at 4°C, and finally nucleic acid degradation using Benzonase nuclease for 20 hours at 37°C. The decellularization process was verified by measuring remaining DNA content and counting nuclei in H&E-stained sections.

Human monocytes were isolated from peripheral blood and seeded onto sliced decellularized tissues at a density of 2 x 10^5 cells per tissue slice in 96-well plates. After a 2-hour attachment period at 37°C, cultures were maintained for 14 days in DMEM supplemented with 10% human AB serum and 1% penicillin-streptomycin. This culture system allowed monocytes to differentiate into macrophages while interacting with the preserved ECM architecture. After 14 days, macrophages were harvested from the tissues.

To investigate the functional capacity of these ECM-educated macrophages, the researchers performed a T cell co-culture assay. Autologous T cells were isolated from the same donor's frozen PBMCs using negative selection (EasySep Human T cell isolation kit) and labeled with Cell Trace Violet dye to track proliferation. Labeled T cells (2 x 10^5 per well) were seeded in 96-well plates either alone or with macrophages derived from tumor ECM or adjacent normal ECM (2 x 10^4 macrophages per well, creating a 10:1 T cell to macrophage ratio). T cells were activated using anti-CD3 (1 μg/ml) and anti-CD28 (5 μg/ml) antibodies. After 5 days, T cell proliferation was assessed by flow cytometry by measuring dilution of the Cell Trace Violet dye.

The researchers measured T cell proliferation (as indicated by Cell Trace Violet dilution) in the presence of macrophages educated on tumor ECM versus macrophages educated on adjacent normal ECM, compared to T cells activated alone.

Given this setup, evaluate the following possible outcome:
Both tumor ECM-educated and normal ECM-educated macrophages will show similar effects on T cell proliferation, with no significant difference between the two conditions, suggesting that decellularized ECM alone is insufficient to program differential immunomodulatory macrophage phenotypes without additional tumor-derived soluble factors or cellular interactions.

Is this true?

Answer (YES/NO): NO